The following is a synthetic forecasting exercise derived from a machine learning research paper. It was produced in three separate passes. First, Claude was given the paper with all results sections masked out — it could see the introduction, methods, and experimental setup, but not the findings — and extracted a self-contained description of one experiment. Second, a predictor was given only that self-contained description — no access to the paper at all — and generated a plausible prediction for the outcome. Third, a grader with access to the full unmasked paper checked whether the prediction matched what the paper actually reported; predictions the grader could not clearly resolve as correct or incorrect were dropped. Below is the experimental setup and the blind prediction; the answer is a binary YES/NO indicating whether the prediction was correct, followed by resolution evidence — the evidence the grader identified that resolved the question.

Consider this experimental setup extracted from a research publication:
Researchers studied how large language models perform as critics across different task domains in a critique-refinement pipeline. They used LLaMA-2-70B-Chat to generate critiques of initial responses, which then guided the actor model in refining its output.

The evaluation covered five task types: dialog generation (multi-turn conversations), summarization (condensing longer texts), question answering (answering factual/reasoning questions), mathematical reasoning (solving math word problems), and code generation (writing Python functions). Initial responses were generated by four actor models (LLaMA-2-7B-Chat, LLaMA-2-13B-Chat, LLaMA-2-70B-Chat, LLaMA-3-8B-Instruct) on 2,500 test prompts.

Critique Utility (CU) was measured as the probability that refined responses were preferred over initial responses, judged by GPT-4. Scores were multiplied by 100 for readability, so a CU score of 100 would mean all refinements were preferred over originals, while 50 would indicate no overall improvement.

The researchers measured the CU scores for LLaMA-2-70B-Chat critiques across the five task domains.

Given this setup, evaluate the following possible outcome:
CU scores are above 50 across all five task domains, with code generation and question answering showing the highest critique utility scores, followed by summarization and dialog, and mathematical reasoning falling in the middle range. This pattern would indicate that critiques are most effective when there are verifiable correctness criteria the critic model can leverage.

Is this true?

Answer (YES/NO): NO